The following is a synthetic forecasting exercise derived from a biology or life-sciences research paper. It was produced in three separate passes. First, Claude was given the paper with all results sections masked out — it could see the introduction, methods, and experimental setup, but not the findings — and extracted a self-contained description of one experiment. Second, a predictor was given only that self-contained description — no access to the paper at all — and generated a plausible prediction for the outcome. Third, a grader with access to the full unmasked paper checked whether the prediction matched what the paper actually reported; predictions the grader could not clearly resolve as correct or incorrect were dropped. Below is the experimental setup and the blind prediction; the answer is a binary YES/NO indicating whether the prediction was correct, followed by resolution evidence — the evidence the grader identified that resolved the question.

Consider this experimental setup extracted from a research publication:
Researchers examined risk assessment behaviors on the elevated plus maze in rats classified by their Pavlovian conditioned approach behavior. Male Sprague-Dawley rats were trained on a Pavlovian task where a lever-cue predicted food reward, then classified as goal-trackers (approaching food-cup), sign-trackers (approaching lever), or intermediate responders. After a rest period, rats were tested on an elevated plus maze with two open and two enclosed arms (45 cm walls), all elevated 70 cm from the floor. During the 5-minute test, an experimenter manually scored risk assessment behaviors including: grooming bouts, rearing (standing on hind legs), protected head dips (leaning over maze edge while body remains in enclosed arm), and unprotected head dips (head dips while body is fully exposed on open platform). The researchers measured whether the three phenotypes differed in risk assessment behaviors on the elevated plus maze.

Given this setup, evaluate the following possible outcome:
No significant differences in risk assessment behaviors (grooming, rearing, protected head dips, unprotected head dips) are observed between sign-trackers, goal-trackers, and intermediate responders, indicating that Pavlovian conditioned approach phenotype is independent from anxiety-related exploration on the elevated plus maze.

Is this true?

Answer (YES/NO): YES